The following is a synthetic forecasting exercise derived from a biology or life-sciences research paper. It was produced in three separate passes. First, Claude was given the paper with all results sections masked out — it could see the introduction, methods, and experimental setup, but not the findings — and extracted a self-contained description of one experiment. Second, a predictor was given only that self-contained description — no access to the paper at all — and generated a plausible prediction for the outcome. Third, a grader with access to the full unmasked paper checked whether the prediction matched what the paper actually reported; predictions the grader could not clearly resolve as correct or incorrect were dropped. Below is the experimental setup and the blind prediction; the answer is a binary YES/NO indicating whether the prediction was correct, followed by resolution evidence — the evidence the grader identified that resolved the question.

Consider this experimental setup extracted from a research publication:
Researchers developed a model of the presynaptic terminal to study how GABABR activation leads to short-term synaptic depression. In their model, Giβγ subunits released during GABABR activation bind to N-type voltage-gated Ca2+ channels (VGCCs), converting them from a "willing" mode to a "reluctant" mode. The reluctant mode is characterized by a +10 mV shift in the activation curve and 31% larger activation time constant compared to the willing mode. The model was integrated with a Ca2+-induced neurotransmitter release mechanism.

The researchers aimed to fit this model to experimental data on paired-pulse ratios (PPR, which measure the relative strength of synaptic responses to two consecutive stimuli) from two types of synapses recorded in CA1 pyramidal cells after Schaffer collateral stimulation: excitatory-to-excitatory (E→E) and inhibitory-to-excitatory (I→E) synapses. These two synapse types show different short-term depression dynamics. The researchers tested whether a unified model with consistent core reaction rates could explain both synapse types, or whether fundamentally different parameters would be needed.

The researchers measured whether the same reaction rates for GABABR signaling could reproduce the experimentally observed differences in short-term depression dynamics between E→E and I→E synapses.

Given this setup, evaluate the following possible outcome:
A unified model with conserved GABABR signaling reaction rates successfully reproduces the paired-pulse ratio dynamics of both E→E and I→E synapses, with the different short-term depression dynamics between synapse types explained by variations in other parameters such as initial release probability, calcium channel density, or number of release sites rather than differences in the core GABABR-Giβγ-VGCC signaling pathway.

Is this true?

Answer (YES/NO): NO